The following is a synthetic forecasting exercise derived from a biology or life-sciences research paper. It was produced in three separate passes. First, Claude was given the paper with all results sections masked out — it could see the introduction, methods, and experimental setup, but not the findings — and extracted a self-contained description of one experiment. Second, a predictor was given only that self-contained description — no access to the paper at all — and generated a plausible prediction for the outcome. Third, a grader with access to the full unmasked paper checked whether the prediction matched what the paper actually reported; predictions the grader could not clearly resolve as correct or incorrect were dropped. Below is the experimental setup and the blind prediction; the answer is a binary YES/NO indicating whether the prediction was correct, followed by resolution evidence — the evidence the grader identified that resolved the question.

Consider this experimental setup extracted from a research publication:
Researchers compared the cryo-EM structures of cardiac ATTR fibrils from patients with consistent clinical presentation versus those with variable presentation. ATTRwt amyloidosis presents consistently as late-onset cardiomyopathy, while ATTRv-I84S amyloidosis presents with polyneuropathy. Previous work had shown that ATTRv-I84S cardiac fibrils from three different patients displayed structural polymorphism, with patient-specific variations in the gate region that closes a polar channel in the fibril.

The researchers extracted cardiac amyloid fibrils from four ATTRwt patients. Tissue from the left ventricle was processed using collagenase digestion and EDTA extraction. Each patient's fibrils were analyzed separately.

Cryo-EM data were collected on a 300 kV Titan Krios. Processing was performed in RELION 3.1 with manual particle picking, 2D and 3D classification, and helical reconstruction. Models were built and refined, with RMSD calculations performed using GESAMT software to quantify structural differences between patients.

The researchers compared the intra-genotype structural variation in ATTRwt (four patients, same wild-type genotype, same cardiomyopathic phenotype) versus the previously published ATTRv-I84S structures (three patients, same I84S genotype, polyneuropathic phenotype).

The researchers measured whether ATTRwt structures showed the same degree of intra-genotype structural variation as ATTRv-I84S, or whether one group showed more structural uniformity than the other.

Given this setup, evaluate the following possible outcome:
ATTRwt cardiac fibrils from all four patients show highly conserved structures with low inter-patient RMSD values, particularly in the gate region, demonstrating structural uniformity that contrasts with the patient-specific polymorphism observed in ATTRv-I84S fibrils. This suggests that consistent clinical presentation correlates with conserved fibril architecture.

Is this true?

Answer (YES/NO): YES